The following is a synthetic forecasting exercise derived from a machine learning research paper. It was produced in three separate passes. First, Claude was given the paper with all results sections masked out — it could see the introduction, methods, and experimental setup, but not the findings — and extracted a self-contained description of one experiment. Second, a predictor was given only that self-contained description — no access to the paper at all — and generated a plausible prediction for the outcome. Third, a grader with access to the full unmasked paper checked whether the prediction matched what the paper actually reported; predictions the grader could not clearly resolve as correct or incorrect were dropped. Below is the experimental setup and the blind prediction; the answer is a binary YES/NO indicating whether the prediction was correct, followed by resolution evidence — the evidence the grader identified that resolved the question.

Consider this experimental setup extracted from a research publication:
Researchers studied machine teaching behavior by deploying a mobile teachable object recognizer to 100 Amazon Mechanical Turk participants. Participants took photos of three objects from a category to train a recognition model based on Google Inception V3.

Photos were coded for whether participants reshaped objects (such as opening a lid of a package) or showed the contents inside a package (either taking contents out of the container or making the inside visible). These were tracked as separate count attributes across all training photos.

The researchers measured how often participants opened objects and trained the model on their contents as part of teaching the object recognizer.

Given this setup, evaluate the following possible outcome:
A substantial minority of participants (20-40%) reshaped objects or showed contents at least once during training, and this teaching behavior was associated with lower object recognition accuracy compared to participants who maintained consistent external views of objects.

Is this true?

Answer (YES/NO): NO